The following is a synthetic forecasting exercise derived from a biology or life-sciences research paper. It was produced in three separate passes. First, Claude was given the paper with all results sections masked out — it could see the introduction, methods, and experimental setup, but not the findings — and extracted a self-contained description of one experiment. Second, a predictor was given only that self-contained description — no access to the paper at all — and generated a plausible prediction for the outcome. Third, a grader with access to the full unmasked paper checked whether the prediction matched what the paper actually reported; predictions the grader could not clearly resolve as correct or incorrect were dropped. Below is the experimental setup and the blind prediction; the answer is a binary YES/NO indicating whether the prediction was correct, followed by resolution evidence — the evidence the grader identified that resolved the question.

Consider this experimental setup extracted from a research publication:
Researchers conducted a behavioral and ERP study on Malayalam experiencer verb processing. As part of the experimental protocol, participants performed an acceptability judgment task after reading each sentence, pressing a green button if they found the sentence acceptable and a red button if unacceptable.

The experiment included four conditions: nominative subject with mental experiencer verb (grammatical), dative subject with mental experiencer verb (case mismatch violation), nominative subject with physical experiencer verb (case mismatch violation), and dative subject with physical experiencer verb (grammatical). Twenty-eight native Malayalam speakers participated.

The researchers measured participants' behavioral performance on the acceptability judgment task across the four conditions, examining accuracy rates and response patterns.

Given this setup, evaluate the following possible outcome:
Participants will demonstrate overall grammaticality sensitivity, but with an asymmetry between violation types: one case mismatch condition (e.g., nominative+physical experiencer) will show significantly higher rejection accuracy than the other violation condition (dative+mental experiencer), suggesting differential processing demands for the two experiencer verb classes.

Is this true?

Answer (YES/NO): NO